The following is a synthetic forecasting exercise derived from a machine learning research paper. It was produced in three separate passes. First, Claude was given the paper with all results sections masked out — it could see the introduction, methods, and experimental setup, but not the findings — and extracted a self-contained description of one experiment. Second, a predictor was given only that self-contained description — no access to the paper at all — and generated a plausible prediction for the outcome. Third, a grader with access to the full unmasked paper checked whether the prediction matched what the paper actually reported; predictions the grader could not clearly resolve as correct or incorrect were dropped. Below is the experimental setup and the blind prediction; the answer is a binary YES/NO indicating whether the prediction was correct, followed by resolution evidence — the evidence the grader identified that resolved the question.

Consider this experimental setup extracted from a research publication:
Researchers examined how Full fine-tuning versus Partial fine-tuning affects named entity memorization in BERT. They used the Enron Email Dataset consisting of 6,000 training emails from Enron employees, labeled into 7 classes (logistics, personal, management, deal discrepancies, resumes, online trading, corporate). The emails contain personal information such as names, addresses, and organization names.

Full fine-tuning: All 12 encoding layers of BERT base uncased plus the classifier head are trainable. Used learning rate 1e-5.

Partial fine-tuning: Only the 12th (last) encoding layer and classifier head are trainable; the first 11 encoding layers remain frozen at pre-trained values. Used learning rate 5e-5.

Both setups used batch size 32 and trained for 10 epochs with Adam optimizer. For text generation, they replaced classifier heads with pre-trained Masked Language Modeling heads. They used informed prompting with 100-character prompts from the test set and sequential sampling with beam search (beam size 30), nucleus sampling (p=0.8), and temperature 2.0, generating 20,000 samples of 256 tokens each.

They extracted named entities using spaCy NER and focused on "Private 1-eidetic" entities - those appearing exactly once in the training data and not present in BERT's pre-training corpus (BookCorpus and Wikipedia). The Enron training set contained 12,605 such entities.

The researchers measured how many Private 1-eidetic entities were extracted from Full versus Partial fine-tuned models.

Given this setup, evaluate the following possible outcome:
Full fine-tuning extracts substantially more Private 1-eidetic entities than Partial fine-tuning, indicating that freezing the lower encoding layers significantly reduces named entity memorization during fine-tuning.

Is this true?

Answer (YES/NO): NO